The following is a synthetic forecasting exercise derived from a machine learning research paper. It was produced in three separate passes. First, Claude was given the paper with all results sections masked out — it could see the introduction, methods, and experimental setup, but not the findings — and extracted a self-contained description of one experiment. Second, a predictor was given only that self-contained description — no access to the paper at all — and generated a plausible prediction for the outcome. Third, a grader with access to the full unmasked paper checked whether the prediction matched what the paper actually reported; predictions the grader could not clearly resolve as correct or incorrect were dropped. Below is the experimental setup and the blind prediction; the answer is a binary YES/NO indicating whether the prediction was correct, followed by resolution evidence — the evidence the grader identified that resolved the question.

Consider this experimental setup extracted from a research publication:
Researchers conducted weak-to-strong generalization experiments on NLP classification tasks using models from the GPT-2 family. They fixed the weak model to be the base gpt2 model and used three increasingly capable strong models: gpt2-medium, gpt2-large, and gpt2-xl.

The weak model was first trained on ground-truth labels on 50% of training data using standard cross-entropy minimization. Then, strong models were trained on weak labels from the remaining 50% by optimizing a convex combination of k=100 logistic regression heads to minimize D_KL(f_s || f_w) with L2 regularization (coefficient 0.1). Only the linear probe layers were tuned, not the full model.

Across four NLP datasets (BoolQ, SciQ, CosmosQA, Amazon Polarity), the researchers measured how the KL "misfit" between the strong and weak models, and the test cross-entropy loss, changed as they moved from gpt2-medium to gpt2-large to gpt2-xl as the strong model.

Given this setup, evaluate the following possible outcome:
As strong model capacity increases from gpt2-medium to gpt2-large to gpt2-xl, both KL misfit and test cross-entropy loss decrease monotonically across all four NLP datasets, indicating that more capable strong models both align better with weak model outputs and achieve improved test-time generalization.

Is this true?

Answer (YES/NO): NO